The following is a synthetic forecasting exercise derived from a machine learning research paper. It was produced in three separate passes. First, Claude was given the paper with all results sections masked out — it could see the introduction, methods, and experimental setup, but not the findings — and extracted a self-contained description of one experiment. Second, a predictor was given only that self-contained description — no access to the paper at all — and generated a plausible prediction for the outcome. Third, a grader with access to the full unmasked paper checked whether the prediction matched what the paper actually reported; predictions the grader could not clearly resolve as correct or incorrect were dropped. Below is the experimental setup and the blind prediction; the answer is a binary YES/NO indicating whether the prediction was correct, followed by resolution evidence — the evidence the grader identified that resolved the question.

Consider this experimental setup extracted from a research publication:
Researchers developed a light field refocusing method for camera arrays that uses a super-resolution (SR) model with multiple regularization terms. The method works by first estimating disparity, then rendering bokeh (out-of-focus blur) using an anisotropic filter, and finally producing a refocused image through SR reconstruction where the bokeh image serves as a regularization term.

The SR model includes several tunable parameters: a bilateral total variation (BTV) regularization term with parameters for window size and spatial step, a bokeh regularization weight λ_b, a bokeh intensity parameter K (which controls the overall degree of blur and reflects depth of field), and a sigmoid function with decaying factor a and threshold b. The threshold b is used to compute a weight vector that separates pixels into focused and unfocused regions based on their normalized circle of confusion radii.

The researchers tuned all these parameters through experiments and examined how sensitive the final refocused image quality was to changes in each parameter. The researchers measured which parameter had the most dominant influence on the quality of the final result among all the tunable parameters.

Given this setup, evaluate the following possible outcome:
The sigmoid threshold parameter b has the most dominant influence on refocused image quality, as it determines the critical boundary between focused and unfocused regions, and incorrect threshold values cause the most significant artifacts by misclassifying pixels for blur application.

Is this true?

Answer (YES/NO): YES